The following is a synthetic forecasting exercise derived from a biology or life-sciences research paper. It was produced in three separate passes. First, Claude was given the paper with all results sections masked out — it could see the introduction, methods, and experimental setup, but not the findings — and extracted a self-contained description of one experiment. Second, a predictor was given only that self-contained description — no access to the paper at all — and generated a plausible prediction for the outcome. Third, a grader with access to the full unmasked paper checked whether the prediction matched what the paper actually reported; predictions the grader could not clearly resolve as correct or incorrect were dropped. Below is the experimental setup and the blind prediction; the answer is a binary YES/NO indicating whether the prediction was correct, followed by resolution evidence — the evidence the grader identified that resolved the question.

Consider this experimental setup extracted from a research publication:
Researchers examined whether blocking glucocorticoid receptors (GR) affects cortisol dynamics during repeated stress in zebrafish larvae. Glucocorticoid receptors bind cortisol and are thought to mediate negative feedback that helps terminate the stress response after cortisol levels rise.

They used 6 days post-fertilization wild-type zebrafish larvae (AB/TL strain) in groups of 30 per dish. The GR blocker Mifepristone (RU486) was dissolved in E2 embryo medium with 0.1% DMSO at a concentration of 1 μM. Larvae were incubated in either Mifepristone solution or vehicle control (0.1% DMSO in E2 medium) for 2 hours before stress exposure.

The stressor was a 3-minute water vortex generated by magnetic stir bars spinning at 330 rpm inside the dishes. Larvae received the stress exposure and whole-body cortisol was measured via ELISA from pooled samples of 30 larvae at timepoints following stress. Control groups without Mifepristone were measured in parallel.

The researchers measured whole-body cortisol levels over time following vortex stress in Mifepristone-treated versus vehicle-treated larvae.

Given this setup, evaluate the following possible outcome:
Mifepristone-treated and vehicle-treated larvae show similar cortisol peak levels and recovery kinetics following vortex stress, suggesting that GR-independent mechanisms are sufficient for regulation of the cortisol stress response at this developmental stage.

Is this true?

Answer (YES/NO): NO